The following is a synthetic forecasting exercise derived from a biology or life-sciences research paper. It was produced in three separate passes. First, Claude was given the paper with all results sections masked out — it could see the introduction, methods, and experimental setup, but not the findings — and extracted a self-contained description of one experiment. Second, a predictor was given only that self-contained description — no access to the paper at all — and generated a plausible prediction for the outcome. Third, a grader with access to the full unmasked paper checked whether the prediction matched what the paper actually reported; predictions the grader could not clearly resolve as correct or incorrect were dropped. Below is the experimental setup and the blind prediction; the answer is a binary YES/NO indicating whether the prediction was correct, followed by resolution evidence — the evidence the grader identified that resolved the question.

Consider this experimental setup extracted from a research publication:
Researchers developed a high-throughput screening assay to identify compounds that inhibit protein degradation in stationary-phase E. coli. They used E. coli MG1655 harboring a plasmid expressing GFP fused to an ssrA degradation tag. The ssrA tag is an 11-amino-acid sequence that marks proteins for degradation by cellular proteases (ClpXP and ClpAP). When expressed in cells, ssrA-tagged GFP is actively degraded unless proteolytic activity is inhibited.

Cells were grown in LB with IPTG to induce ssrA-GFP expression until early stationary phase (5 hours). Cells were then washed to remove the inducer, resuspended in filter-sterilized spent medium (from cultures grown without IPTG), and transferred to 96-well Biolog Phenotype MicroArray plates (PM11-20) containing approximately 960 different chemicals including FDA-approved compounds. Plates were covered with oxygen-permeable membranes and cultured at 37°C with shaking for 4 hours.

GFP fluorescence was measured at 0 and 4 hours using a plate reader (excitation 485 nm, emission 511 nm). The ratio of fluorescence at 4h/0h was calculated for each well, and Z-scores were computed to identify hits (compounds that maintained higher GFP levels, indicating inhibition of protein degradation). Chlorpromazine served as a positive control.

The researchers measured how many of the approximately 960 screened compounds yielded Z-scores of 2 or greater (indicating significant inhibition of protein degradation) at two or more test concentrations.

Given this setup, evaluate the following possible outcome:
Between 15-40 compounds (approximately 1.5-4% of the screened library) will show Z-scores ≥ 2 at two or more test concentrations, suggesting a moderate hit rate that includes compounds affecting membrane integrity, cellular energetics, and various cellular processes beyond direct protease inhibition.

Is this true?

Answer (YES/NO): NO